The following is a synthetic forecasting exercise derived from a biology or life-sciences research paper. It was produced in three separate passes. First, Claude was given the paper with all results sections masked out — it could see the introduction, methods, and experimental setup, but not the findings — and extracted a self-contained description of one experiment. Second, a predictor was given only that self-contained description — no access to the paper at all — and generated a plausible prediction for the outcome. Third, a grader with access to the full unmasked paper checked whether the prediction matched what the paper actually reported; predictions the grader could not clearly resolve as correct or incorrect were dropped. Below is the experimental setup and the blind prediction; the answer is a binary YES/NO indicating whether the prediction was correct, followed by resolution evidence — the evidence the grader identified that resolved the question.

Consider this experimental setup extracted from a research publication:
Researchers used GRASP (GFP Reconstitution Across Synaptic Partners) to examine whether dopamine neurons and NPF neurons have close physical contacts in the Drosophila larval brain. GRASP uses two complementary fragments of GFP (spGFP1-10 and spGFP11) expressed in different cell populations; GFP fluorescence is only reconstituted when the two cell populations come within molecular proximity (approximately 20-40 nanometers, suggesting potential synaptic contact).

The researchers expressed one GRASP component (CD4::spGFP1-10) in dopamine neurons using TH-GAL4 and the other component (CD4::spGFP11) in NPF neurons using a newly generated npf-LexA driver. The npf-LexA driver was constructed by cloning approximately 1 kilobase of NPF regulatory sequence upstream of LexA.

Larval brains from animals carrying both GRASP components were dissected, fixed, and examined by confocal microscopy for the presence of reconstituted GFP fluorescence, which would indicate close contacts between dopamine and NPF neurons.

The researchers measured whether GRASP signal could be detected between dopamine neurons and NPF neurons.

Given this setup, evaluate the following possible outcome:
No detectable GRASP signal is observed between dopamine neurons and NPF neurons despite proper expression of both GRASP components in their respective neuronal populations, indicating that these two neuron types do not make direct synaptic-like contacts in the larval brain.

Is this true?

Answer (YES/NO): NO